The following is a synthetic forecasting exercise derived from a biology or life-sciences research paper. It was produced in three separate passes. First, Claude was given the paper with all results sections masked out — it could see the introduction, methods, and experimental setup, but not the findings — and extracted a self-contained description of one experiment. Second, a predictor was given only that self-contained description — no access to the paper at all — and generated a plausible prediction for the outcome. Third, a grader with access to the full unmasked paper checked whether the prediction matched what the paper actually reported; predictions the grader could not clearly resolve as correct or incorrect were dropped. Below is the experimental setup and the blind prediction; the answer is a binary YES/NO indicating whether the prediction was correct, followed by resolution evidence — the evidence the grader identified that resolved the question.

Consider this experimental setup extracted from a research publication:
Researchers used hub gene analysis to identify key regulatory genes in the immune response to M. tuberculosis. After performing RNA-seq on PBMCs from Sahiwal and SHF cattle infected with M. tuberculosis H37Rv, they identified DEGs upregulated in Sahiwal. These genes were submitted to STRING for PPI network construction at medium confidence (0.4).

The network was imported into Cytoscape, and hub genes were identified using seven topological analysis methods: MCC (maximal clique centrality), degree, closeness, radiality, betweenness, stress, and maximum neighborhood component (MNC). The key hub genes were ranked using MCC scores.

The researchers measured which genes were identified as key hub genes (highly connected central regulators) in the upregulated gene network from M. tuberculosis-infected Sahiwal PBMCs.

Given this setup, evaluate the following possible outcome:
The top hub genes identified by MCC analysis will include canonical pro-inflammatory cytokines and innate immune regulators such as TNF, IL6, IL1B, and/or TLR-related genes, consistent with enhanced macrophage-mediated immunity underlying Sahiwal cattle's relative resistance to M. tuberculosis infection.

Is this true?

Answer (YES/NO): NO